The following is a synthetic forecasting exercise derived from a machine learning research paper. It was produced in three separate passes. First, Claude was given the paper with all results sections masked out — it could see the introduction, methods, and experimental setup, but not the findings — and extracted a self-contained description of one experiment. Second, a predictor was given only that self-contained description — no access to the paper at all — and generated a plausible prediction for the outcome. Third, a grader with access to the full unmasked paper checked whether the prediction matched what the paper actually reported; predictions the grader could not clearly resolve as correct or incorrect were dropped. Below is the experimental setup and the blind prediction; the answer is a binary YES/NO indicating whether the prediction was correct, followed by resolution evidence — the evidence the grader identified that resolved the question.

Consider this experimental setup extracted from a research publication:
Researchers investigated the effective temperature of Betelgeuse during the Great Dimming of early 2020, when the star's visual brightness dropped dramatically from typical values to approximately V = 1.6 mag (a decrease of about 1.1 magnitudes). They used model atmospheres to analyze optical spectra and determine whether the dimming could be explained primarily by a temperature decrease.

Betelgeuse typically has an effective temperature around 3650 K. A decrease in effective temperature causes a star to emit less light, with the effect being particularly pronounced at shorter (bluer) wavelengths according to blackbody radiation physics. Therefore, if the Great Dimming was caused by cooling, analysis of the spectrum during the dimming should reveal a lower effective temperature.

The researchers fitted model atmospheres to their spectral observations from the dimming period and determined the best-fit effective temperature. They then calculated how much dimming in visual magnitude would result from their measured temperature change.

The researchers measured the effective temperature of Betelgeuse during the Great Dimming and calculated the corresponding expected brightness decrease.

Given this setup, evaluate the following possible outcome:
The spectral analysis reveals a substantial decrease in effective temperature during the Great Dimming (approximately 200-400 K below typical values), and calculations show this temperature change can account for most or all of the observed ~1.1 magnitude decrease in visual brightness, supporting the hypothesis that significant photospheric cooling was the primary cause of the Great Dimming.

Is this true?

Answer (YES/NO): NO